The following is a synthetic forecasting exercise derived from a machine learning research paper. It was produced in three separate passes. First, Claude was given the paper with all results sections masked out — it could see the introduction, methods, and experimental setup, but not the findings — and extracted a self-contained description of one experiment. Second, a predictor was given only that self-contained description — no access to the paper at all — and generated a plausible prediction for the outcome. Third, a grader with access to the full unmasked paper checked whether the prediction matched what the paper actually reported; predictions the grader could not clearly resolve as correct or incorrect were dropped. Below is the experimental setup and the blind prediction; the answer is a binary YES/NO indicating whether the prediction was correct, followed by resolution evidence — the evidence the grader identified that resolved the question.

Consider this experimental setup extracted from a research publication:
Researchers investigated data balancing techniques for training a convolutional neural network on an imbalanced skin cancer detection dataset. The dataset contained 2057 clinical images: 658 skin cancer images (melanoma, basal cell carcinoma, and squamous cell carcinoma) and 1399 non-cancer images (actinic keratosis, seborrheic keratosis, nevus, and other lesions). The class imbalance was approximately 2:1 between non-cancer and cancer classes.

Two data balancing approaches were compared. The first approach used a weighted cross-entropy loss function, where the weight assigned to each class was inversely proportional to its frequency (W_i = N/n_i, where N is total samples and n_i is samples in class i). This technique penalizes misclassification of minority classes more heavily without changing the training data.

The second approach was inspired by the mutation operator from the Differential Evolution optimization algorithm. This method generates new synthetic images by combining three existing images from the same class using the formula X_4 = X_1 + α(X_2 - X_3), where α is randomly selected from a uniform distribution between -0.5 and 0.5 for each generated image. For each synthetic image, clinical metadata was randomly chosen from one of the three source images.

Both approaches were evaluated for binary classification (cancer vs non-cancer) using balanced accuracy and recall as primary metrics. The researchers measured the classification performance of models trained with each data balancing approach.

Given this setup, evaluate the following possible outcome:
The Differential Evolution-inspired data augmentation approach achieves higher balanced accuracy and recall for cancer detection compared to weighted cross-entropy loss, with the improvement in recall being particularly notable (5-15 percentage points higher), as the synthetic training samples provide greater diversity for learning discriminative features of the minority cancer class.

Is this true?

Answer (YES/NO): NO